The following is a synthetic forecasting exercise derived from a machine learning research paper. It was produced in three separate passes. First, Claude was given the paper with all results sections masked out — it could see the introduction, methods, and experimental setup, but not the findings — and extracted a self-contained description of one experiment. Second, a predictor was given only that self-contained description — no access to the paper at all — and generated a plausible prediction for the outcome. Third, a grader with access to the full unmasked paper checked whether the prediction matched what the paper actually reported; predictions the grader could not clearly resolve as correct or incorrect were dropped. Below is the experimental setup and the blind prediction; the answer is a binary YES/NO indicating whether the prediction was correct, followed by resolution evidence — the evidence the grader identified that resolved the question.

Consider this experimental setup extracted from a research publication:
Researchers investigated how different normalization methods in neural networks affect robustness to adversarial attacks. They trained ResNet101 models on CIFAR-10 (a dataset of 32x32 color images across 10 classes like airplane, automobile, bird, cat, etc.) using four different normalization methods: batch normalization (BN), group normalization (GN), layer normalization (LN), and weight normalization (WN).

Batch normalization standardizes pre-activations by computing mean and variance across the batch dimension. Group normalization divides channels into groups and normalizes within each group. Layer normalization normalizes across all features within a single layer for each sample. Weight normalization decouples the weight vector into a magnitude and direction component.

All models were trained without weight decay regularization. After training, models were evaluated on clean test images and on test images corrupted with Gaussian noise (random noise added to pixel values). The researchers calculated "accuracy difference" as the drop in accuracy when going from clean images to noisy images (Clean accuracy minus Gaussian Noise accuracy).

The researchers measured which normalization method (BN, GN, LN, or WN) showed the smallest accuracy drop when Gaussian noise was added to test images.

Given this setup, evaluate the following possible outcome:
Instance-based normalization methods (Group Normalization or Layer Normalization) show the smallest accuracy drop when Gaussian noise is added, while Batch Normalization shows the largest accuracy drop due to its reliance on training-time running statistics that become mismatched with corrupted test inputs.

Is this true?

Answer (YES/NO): NO